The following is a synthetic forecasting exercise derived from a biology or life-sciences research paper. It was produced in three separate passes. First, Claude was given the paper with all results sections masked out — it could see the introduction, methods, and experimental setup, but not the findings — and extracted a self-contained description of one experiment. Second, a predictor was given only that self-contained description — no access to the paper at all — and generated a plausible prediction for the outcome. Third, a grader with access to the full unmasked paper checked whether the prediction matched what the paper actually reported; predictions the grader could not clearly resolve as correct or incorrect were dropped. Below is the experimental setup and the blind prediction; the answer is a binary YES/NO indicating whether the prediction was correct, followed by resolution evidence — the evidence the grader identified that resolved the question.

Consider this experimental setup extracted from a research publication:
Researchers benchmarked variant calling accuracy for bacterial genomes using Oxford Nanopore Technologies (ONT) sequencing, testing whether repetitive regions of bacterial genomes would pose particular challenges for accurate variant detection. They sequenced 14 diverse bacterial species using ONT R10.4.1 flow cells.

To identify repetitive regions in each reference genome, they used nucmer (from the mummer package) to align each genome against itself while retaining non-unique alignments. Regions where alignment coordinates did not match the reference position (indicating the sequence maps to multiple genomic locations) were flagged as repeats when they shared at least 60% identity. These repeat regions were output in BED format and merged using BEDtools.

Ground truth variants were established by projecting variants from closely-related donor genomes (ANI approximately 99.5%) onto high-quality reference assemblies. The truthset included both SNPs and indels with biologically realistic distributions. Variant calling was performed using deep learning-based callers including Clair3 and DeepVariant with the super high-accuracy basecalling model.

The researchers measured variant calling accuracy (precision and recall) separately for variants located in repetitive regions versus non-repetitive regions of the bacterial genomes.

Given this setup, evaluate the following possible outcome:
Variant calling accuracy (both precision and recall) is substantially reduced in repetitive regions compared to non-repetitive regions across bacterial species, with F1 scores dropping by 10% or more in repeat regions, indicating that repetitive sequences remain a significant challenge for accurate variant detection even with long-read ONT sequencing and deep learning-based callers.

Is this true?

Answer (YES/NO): NO